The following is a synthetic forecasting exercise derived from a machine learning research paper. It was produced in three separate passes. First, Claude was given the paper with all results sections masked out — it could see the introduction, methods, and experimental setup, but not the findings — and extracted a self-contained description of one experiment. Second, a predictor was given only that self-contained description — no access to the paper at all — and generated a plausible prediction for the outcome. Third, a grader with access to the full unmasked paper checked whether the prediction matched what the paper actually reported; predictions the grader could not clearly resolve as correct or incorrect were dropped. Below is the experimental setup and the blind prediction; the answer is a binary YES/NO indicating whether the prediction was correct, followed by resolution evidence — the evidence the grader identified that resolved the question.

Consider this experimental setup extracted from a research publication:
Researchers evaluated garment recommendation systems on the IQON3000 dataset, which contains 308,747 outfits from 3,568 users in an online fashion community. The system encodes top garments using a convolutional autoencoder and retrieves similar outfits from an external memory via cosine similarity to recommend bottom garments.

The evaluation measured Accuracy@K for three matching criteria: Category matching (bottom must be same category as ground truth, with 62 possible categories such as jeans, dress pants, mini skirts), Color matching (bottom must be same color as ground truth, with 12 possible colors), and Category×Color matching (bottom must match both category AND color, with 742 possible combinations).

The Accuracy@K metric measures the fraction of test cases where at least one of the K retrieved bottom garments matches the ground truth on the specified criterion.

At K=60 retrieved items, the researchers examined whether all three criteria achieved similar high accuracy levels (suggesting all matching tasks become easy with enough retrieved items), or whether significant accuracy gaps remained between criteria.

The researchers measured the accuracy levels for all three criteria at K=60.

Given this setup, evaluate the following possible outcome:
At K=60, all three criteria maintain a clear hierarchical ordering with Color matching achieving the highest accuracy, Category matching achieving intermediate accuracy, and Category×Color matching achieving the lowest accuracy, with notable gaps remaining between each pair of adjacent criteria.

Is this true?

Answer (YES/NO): NO